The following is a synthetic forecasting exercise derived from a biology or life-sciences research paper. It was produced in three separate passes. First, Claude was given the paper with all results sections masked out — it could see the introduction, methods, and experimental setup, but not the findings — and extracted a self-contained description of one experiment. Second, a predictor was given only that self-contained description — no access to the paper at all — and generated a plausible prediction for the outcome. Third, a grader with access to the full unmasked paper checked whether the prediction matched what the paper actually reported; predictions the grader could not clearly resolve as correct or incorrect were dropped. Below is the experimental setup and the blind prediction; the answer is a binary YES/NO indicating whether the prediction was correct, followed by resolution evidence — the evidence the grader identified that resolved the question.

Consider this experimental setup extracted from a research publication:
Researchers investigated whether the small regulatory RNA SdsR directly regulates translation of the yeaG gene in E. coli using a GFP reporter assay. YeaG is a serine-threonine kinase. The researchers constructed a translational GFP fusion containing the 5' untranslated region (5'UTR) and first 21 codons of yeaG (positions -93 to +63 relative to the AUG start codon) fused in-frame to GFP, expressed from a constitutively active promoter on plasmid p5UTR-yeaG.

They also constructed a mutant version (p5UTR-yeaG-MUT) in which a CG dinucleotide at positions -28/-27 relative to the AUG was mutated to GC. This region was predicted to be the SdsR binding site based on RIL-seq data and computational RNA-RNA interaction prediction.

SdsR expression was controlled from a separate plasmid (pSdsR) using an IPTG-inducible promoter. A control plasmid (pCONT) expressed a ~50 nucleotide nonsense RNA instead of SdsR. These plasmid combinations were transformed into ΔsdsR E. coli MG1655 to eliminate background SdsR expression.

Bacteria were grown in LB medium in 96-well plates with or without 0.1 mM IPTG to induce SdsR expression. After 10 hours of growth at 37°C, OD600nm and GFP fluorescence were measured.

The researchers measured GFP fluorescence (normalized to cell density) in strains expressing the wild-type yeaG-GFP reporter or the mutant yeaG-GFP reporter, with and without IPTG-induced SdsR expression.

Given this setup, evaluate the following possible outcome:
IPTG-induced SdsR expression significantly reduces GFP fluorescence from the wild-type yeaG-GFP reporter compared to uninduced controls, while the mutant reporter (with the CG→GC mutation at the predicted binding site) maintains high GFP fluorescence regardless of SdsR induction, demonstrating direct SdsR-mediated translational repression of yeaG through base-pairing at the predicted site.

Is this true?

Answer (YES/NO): NO